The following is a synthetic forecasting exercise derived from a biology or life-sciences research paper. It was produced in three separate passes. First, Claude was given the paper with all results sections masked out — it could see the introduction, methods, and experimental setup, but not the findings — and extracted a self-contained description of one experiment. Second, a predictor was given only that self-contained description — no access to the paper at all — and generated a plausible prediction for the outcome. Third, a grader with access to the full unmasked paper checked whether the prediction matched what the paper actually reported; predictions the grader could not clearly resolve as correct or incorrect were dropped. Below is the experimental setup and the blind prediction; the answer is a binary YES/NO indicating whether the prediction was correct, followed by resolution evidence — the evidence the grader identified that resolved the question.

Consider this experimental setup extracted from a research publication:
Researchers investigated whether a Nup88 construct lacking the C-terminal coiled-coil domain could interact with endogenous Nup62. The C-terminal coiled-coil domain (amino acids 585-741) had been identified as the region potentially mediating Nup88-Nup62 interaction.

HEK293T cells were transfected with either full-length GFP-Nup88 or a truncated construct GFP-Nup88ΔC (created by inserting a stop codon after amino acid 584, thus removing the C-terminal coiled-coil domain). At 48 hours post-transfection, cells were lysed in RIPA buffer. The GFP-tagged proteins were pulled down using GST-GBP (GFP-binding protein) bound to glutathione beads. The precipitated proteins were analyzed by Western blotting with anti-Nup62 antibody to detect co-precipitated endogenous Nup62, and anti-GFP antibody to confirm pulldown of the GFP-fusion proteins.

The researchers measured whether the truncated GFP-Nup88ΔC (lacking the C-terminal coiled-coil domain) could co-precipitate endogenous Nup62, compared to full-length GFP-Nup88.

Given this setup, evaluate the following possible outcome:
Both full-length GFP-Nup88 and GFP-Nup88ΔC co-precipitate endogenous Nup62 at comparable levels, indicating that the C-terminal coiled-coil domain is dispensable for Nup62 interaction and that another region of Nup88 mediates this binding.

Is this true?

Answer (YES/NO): NO